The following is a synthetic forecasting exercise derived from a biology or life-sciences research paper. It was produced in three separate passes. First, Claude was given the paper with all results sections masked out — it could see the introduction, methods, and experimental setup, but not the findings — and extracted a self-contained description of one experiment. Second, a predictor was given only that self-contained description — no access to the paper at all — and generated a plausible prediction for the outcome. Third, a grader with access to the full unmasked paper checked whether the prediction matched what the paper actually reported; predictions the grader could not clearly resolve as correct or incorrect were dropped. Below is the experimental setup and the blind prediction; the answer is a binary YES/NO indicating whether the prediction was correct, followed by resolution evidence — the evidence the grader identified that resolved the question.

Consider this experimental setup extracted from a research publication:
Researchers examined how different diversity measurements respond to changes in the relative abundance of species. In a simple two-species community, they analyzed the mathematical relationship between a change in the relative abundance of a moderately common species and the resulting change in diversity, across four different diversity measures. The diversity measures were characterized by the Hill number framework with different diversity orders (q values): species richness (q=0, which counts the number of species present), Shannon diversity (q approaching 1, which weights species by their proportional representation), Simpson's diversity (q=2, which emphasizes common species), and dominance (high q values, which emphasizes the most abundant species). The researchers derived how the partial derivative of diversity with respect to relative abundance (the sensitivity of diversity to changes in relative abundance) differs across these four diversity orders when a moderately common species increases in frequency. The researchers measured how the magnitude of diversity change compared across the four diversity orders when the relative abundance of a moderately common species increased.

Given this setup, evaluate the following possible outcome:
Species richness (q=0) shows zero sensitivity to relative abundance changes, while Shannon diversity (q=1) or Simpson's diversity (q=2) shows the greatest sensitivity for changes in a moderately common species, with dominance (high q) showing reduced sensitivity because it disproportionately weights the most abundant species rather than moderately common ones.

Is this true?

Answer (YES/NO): NO